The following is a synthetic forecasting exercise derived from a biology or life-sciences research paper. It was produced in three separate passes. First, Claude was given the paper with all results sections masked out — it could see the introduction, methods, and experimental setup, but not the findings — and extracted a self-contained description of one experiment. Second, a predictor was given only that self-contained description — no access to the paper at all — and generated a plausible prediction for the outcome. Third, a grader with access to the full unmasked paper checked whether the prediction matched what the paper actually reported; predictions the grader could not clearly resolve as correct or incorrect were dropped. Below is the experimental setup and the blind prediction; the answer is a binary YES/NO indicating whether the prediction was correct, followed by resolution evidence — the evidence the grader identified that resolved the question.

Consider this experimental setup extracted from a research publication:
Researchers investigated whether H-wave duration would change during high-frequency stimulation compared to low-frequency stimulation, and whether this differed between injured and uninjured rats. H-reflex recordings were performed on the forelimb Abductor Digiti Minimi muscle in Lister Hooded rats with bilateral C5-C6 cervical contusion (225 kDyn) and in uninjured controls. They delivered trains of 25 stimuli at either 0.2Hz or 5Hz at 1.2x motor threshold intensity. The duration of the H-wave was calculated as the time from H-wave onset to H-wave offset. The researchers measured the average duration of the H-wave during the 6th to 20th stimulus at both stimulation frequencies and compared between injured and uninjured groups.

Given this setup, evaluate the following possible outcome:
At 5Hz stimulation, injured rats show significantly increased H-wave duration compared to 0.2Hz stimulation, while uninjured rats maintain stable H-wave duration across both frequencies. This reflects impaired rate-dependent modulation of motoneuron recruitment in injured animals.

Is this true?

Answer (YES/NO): NO